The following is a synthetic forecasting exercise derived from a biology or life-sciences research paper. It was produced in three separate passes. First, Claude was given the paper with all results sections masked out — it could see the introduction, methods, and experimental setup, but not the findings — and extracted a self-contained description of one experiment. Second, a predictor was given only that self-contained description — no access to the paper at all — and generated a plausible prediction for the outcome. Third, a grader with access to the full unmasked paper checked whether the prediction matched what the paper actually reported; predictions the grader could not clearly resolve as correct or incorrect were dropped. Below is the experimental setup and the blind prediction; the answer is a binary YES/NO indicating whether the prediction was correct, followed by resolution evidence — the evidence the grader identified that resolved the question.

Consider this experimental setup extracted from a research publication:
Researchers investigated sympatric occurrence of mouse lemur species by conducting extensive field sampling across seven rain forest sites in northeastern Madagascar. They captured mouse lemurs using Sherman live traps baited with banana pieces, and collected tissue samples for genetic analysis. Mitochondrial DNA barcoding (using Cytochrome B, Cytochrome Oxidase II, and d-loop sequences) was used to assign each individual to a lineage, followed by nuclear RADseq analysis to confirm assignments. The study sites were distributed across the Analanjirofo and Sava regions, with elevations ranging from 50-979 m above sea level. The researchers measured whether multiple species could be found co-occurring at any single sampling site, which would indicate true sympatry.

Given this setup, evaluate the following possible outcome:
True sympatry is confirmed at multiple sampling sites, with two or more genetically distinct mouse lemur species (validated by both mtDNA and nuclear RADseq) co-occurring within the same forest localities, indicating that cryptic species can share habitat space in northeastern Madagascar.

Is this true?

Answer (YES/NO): YES